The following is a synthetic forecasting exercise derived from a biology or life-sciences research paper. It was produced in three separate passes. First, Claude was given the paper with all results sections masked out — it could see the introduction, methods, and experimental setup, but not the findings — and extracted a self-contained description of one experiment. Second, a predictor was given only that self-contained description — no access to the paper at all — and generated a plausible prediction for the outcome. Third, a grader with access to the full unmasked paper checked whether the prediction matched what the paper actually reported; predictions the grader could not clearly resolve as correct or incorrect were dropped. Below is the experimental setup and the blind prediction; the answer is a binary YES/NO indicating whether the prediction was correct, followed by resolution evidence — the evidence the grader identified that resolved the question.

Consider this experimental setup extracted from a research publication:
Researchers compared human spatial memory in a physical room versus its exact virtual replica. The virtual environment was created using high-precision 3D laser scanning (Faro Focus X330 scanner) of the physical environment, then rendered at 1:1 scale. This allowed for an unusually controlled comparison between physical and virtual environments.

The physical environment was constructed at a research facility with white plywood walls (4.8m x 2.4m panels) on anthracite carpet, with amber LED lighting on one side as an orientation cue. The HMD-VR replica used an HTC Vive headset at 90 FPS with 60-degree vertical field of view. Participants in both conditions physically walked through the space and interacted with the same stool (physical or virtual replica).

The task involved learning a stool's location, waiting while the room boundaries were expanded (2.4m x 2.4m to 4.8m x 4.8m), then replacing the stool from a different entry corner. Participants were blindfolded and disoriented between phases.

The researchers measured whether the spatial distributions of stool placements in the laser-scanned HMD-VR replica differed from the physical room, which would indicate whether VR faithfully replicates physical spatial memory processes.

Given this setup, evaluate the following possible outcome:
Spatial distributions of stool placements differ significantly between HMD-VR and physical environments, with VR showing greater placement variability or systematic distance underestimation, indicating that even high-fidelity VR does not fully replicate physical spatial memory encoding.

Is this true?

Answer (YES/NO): NO